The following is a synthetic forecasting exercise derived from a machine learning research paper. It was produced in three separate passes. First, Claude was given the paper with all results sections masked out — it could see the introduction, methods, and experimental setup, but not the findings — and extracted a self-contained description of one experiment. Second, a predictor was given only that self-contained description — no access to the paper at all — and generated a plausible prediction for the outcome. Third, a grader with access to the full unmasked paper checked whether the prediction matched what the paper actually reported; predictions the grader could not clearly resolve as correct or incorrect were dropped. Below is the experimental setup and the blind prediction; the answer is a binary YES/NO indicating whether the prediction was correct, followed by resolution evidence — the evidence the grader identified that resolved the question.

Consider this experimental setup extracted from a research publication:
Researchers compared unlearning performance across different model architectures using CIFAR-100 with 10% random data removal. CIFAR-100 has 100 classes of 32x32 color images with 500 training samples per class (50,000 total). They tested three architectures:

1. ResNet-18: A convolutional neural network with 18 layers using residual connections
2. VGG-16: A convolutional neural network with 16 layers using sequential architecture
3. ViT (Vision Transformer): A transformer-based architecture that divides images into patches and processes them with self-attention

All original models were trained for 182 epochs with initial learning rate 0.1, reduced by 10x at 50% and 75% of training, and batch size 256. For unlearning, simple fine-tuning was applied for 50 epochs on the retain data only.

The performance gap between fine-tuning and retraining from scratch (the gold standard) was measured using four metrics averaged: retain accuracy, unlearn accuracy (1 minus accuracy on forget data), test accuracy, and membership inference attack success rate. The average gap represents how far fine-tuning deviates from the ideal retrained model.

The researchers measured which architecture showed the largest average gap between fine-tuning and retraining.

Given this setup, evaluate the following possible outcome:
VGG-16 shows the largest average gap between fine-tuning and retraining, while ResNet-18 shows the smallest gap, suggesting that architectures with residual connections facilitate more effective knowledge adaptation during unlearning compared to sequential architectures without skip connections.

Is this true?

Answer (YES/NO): NO